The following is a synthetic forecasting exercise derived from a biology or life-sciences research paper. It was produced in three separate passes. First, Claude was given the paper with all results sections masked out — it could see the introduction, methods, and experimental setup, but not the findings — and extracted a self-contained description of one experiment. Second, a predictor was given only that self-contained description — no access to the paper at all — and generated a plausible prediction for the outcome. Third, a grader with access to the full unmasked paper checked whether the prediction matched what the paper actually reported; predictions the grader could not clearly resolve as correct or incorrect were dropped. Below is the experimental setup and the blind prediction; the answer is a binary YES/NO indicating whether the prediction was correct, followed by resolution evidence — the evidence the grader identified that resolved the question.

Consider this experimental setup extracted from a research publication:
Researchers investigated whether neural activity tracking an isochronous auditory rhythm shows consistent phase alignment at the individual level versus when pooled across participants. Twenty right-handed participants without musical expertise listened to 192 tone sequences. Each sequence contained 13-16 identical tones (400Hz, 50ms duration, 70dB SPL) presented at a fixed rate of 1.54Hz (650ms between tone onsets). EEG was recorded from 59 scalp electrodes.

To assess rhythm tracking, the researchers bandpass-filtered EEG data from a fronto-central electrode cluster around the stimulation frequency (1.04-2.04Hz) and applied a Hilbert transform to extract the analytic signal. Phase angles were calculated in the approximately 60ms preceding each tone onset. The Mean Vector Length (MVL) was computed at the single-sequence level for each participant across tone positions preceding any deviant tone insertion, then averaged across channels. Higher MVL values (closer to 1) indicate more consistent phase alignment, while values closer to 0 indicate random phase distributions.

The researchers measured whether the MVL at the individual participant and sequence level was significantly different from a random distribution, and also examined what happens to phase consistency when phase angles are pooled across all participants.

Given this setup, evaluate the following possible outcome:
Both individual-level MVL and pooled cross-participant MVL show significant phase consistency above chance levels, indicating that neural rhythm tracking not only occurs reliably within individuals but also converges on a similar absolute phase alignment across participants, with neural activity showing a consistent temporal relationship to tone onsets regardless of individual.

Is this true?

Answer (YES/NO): NO